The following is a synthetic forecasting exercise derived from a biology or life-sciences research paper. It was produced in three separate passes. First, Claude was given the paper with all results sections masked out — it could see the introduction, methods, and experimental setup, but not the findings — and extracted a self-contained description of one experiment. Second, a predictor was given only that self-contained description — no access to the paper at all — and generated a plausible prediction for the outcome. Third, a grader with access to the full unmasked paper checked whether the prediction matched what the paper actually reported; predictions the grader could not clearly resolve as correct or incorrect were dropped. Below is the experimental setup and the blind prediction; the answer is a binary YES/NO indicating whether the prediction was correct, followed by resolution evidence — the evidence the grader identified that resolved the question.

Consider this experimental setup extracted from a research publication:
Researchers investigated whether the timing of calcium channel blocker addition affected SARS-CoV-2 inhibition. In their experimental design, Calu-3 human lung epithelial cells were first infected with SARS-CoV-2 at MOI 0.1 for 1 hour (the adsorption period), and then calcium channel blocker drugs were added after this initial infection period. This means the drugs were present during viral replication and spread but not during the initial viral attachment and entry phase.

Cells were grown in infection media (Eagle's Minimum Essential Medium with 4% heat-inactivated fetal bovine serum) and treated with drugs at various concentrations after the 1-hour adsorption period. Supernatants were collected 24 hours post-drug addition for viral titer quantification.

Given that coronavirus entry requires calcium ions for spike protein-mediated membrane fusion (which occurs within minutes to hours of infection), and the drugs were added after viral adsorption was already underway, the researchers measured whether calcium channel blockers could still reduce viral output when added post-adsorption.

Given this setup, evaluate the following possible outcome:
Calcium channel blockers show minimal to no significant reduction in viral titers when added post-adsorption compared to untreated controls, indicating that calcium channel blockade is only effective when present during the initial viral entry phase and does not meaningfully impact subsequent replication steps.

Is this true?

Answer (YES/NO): NO